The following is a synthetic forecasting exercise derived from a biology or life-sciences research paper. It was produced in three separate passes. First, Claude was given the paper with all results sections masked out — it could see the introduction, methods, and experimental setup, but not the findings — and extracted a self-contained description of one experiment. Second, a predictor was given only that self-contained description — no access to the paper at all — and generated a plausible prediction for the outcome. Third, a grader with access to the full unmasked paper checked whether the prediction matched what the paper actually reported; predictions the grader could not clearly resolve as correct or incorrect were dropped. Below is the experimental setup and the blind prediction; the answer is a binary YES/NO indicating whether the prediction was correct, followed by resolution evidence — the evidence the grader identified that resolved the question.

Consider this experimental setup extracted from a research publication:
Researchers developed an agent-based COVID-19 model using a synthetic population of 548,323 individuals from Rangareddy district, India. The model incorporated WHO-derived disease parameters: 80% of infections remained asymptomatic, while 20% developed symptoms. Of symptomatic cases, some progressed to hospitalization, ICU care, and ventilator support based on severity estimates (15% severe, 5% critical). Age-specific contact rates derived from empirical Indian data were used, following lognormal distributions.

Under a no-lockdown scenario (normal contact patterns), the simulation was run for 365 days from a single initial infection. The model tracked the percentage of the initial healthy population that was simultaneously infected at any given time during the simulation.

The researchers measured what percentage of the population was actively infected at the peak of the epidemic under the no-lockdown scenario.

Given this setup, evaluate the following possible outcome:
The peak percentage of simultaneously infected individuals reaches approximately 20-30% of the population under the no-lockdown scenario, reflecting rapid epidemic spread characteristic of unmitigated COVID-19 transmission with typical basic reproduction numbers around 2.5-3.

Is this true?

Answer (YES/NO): NO